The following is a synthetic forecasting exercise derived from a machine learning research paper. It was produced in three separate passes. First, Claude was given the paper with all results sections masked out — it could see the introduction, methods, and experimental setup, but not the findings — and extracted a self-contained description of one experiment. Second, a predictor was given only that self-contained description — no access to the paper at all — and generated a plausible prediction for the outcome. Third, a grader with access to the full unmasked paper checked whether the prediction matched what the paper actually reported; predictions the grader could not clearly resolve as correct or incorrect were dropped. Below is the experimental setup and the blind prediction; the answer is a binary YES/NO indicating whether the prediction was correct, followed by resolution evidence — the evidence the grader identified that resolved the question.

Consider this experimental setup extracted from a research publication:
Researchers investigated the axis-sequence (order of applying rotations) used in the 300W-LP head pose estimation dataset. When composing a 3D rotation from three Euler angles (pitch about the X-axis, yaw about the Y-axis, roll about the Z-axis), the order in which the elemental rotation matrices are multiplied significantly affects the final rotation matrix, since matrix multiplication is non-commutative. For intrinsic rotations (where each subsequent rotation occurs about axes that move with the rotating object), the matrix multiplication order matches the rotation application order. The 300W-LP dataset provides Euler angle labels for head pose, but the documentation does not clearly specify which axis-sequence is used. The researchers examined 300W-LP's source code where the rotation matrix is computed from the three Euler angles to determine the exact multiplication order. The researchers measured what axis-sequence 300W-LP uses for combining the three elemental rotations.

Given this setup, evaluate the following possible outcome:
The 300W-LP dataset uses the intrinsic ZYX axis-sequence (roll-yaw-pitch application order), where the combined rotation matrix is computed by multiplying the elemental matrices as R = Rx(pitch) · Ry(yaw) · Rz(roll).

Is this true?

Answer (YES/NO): NO